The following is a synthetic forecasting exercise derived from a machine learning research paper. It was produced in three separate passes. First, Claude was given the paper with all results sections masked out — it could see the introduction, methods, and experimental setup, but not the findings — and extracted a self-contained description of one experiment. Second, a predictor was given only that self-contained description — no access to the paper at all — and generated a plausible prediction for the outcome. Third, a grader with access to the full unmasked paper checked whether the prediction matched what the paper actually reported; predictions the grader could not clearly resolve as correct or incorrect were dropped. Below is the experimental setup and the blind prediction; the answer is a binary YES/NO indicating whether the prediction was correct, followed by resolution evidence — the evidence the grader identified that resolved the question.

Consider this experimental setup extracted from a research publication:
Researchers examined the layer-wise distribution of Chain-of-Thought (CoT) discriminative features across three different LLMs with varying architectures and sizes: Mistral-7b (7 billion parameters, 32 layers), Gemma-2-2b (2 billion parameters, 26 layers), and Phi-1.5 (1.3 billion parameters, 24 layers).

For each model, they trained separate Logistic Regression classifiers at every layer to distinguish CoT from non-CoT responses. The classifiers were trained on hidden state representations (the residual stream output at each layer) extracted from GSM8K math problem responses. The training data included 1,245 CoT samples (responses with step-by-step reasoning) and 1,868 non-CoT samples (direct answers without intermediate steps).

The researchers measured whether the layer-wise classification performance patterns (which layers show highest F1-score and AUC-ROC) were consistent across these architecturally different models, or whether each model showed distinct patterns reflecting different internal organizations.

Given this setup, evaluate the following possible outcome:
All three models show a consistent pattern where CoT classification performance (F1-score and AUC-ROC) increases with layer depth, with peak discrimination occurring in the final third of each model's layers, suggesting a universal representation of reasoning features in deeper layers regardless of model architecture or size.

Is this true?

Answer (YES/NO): NO